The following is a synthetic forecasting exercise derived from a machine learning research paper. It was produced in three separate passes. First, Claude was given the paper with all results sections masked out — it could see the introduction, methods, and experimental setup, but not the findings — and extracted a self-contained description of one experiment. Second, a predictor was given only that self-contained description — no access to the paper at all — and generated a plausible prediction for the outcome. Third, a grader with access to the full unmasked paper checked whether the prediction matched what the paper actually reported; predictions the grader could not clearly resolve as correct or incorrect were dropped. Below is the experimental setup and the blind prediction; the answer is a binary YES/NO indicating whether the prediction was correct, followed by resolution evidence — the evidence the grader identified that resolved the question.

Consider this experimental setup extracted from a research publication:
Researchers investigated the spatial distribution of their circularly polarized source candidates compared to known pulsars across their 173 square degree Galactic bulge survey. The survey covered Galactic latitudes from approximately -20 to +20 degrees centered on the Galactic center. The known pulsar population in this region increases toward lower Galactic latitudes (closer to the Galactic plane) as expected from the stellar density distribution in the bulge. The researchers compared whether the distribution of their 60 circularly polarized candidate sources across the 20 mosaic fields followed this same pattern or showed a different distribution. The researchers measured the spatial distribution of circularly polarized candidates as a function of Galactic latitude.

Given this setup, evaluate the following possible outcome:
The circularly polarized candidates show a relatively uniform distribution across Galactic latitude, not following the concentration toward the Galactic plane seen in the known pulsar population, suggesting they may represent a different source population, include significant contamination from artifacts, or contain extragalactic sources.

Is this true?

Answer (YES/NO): YES